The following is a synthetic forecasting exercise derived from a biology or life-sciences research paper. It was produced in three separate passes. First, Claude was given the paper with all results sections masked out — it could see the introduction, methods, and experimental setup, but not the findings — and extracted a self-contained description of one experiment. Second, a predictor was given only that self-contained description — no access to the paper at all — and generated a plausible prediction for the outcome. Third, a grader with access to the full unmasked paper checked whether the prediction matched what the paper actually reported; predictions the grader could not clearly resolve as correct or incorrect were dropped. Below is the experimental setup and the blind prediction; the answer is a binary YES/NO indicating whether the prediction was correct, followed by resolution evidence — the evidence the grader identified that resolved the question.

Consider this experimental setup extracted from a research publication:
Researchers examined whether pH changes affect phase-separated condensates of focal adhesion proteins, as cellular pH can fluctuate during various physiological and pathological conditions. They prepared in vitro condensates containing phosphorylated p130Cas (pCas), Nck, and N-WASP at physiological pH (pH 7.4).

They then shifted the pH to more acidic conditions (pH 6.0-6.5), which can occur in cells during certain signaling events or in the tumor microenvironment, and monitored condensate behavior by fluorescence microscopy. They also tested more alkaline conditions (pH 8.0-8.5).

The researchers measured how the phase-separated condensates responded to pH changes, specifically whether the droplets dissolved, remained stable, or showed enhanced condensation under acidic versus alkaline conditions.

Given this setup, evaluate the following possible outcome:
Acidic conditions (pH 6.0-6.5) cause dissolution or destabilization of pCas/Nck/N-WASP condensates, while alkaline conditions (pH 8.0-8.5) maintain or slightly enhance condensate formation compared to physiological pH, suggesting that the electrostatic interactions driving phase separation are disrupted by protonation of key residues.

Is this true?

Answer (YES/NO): NO